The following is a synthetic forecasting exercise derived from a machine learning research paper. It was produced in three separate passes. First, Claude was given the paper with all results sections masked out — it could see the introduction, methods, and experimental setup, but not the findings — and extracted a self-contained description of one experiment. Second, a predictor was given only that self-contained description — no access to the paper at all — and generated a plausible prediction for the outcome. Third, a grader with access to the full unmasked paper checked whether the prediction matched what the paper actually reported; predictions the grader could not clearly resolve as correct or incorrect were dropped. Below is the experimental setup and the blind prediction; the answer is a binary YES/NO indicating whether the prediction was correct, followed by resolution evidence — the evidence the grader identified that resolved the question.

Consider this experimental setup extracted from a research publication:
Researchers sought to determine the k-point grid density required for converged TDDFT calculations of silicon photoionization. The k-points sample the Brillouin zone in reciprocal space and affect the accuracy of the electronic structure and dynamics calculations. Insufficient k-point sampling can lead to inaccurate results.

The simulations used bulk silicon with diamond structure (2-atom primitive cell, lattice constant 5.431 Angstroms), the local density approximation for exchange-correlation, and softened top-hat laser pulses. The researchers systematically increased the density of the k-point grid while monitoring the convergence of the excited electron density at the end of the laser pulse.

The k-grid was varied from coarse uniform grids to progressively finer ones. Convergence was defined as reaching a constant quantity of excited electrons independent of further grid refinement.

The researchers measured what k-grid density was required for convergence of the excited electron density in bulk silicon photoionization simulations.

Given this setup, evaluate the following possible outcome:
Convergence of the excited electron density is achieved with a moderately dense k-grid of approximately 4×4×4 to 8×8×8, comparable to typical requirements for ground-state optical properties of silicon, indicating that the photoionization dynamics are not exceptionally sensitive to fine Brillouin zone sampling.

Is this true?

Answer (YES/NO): NO